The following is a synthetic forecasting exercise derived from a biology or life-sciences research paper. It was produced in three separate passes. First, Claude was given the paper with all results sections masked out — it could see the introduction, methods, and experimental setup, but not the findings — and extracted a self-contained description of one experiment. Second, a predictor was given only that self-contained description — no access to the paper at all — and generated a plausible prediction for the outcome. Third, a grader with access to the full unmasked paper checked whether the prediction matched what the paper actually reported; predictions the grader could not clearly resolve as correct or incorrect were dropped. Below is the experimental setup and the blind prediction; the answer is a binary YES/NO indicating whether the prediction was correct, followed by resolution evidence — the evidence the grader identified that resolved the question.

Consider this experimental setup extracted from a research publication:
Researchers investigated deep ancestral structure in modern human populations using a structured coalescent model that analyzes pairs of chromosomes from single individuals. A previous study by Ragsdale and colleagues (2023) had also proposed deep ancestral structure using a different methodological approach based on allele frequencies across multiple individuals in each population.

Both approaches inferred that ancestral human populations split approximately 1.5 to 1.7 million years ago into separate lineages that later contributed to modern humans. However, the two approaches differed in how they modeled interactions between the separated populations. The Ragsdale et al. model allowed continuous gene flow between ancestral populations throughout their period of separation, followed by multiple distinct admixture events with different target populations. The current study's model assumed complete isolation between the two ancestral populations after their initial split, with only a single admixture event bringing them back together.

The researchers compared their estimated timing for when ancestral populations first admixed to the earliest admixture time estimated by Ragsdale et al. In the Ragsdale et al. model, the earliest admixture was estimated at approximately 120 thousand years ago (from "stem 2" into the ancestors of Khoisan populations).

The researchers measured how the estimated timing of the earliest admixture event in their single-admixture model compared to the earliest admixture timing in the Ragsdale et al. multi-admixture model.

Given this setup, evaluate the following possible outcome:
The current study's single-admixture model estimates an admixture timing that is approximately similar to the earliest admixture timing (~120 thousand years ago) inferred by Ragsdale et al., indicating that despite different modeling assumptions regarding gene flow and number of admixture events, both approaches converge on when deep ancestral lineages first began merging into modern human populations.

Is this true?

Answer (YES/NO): NO